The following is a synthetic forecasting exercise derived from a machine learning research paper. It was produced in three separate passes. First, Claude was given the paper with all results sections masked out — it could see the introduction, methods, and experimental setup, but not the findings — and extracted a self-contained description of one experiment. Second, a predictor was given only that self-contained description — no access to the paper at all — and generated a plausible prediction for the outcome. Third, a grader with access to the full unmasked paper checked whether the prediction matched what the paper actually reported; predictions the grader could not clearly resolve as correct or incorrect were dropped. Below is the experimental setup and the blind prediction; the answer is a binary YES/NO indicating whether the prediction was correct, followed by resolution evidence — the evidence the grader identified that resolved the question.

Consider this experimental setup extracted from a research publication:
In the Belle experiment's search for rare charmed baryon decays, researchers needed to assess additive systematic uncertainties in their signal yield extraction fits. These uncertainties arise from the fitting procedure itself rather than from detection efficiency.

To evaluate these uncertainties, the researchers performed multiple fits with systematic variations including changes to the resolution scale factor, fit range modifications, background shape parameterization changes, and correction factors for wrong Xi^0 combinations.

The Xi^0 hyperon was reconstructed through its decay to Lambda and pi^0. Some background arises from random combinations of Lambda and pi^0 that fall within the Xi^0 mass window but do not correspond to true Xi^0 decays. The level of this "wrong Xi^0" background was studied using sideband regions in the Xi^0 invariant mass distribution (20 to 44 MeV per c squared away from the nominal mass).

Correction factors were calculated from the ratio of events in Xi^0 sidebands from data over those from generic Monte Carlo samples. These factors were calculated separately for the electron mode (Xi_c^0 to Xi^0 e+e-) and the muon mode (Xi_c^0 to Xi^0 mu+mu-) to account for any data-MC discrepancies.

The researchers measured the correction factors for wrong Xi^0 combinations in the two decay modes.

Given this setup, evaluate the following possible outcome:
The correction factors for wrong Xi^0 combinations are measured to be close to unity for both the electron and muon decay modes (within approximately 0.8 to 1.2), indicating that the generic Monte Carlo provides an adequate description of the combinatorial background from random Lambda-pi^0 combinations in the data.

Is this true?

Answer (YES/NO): NO